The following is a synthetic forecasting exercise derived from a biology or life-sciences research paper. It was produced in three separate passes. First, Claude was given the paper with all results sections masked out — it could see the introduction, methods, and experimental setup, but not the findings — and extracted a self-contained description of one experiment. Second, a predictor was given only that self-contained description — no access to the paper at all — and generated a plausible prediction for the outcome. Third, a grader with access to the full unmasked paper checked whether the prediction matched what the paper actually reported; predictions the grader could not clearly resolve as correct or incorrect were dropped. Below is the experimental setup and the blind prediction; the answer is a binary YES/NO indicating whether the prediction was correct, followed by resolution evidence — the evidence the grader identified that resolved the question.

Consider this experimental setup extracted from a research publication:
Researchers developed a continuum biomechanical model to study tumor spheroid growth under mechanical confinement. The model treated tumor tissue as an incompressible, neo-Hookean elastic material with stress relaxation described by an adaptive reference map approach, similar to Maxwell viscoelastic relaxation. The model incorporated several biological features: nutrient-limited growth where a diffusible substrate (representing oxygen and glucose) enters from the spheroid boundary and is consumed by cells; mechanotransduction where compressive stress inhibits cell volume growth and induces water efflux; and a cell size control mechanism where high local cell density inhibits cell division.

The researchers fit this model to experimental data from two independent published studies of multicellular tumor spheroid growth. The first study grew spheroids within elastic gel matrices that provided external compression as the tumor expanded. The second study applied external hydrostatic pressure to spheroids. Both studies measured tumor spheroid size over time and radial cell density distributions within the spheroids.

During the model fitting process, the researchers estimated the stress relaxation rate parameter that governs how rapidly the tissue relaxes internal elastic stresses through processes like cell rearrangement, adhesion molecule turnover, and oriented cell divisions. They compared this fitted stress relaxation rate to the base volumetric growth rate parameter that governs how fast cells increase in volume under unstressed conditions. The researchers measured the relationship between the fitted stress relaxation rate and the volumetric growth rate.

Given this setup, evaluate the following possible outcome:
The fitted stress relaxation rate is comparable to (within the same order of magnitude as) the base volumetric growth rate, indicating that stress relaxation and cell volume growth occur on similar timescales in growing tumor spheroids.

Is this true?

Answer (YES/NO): YES